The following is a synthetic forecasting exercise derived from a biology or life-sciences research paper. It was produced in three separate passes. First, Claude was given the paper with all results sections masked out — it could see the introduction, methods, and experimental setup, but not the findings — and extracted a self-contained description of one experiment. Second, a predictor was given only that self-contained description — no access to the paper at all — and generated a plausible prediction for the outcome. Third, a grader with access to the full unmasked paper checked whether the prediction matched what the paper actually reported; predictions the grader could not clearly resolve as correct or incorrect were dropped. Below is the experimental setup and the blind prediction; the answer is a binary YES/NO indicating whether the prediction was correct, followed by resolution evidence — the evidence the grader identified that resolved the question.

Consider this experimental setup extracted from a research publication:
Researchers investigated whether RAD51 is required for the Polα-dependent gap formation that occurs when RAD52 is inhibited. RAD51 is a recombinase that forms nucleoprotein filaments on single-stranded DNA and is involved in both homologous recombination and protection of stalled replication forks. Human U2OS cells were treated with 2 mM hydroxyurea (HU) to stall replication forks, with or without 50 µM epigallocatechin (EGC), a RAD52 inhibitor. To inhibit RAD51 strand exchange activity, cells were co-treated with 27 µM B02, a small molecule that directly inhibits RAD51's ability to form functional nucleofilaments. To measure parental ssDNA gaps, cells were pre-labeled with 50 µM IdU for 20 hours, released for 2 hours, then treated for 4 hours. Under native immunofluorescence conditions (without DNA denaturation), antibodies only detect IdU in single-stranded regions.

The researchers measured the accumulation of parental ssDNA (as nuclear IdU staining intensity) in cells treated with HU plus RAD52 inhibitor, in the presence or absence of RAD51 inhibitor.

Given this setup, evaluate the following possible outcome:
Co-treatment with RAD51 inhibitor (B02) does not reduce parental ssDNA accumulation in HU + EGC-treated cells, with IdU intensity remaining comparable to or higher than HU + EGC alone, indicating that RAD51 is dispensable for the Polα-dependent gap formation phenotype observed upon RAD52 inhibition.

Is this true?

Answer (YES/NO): NO